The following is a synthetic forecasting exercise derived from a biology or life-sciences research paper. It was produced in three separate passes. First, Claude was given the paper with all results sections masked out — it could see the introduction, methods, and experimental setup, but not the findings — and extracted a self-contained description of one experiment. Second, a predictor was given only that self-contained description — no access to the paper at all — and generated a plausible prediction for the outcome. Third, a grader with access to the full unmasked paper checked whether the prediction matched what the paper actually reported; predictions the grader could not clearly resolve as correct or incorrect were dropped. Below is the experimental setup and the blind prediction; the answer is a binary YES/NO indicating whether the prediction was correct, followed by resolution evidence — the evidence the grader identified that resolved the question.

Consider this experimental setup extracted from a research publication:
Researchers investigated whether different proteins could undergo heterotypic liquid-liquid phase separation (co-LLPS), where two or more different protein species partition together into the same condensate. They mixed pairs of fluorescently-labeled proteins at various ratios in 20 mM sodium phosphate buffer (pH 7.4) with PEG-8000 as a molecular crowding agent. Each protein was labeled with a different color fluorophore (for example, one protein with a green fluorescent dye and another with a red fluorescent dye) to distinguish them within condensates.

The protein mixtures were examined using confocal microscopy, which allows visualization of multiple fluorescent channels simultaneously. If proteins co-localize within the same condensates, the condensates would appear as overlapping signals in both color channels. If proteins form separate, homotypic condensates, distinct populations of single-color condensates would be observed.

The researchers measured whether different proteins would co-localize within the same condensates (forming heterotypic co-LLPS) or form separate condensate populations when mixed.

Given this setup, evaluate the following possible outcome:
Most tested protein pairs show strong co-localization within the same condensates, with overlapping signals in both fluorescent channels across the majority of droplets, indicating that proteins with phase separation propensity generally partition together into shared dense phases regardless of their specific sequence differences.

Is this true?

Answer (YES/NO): NO